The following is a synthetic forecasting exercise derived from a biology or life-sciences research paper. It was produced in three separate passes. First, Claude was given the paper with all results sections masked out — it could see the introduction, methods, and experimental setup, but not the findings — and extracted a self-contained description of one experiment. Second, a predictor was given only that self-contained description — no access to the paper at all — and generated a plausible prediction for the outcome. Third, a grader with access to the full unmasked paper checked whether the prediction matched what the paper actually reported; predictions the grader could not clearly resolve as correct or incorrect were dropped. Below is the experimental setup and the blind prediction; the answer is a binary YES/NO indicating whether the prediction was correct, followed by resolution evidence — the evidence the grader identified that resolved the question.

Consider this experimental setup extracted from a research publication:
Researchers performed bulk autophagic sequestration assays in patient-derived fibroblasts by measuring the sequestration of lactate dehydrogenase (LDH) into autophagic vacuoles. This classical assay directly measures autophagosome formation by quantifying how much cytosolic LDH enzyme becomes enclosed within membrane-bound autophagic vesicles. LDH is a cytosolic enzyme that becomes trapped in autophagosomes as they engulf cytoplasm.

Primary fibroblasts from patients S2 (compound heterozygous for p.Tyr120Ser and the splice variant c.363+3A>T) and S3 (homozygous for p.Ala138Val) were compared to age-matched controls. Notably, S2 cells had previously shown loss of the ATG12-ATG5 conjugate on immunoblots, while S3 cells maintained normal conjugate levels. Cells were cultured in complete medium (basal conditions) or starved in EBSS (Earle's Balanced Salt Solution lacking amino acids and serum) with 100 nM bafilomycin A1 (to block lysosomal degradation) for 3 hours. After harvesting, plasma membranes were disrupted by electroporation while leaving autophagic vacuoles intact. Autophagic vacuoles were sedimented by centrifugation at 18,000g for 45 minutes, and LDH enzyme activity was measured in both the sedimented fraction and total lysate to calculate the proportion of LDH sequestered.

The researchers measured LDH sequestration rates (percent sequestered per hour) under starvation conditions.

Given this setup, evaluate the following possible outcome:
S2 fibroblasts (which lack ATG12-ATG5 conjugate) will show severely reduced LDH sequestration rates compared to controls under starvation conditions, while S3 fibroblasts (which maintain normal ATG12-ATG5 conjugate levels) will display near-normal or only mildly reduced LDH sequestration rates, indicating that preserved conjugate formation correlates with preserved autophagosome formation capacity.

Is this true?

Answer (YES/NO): NO